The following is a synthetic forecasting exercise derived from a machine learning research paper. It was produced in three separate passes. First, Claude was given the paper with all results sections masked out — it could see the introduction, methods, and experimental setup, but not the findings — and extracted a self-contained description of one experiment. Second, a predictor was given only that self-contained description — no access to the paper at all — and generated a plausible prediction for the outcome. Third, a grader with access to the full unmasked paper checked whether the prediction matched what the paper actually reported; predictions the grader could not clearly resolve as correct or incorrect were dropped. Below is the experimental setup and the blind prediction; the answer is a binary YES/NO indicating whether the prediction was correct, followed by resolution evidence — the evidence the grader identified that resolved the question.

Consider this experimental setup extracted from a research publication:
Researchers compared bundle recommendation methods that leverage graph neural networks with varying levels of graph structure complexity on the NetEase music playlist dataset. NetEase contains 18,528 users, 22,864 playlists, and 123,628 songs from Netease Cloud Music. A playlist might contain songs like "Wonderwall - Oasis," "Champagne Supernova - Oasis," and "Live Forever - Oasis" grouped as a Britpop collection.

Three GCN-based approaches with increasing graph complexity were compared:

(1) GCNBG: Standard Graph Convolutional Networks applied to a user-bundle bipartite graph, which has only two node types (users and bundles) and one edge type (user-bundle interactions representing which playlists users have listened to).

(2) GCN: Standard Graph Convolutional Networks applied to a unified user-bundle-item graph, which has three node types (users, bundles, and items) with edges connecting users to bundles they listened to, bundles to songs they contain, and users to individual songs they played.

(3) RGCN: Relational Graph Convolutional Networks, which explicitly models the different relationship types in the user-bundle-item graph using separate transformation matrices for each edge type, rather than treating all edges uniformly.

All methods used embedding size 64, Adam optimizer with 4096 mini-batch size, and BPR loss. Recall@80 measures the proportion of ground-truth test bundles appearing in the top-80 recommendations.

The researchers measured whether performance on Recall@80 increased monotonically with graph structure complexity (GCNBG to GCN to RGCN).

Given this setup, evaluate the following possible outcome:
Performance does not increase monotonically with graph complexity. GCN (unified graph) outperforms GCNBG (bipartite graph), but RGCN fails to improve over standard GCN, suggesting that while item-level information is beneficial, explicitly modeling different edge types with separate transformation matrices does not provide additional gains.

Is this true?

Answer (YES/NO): NO